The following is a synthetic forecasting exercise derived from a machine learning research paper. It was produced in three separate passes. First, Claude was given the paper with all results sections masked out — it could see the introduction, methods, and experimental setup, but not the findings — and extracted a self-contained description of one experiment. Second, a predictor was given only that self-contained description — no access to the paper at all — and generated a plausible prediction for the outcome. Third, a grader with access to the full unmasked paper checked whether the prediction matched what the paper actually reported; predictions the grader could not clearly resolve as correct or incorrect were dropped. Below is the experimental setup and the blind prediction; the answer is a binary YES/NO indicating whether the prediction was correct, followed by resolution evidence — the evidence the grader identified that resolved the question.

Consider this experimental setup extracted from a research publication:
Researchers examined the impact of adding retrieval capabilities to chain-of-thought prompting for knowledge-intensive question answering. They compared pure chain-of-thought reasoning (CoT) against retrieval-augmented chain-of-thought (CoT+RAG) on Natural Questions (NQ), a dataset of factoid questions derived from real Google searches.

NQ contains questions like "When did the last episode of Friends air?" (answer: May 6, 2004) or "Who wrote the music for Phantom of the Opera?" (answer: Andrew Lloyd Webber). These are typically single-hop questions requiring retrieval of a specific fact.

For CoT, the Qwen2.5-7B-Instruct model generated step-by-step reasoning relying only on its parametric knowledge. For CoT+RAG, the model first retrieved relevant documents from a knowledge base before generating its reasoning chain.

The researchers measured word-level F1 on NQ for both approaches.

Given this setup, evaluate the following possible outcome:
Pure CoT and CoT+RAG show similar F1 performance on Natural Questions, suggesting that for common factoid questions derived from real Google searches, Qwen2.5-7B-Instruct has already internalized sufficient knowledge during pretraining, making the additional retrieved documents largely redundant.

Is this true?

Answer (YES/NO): NO